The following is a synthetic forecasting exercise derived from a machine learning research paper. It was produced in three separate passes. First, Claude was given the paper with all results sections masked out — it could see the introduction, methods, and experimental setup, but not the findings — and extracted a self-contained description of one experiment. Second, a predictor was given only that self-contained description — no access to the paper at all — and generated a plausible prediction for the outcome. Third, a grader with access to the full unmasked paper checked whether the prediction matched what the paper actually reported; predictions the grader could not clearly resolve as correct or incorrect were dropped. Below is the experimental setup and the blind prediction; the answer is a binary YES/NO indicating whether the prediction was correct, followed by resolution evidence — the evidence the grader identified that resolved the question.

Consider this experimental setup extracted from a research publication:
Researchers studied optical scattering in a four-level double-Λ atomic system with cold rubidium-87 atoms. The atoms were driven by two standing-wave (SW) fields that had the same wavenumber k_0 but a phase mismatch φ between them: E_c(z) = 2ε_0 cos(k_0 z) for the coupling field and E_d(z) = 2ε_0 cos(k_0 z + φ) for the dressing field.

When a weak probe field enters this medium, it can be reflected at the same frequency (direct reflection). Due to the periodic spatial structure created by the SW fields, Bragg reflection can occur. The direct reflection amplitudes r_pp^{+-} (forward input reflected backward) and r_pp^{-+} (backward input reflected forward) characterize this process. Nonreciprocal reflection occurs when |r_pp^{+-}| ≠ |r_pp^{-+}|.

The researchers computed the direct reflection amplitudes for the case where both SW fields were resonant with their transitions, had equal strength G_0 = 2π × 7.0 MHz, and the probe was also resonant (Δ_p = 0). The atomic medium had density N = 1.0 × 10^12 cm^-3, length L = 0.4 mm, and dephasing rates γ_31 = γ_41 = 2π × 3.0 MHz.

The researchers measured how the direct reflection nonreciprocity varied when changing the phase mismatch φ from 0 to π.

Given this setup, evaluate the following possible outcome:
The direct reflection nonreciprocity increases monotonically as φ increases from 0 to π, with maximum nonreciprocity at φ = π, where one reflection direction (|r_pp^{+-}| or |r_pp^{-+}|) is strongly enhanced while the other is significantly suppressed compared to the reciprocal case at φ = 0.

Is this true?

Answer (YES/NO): NO